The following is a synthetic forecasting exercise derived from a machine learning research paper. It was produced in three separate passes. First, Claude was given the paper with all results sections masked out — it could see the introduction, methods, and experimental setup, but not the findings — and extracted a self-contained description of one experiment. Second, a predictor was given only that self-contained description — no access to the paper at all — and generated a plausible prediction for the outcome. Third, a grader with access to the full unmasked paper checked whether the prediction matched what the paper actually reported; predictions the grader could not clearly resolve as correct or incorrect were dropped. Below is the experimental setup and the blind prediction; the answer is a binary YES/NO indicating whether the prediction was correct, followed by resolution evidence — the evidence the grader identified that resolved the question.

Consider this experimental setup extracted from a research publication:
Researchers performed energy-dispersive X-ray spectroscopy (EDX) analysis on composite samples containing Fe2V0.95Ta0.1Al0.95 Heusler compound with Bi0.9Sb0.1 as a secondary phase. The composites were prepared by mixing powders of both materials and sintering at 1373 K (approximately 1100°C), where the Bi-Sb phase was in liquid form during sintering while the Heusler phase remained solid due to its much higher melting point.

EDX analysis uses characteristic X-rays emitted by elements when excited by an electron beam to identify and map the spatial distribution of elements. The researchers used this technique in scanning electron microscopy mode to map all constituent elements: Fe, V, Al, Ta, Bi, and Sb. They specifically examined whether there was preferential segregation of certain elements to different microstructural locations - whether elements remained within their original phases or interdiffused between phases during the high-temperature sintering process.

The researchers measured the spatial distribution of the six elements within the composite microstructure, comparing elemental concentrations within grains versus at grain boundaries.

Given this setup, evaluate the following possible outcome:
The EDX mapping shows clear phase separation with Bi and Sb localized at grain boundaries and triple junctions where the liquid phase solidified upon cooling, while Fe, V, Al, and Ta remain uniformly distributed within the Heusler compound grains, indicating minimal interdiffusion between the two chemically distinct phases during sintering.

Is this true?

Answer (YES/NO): NO